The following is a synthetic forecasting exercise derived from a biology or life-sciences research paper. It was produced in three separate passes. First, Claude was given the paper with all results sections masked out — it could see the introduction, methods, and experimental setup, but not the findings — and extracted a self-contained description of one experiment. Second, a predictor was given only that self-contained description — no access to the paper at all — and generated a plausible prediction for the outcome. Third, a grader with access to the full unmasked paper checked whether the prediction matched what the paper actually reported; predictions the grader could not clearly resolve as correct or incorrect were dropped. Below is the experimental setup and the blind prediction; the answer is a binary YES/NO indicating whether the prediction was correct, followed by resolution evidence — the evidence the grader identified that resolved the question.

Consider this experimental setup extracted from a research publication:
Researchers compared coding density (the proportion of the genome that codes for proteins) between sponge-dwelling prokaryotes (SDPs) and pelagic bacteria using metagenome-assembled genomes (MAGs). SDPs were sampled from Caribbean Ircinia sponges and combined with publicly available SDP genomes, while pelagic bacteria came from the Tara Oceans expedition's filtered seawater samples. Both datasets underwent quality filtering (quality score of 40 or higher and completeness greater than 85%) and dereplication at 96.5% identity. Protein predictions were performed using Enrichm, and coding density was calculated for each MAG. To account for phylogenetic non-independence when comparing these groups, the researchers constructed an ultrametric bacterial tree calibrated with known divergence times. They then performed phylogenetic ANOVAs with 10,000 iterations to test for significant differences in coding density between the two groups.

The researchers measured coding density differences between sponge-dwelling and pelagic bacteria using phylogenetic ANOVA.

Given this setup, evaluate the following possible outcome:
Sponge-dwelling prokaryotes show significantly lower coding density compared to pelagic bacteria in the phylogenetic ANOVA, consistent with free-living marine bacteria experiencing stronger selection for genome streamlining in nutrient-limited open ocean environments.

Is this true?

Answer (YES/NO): YES